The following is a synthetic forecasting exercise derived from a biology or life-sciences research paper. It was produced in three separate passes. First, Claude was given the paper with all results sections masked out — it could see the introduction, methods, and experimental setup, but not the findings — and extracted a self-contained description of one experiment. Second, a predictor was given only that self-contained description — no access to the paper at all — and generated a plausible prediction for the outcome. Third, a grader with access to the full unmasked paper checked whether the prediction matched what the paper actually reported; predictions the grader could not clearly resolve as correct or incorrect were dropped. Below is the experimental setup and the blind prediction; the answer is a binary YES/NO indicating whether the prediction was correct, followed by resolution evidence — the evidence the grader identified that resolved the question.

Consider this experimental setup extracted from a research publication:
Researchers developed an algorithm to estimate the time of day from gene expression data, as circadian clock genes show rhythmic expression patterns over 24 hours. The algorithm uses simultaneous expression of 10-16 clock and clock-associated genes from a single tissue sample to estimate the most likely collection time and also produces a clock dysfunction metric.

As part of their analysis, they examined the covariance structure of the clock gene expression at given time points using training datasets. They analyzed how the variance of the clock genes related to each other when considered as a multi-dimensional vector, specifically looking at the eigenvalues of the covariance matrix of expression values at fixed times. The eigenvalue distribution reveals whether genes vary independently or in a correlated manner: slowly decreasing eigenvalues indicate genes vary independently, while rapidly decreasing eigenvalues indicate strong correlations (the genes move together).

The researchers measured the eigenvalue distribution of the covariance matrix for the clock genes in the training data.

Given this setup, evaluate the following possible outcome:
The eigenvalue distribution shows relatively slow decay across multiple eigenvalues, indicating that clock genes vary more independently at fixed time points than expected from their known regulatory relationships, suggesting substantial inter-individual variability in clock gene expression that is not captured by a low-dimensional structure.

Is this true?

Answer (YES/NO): NO